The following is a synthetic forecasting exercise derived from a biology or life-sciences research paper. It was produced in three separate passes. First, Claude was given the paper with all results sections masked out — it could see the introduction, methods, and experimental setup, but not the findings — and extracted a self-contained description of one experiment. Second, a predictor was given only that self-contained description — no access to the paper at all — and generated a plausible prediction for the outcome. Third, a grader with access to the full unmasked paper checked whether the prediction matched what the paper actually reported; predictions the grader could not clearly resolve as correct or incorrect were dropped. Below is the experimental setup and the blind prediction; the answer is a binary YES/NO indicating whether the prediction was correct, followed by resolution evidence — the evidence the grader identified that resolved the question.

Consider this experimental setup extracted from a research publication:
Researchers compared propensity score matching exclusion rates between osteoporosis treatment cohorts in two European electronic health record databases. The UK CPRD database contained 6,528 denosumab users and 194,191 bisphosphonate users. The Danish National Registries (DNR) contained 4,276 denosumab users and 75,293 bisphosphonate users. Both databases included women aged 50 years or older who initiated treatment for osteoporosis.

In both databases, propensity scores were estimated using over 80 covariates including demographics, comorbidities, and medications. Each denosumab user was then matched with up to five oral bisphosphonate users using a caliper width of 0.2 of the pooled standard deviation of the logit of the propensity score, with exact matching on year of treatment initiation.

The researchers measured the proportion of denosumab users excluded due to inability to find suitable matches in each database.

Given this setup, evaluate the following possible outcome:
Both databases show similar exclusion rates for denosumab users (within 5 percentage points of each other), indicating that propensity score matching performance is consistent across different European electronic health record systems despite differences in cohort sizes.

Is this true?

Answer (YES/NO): NO